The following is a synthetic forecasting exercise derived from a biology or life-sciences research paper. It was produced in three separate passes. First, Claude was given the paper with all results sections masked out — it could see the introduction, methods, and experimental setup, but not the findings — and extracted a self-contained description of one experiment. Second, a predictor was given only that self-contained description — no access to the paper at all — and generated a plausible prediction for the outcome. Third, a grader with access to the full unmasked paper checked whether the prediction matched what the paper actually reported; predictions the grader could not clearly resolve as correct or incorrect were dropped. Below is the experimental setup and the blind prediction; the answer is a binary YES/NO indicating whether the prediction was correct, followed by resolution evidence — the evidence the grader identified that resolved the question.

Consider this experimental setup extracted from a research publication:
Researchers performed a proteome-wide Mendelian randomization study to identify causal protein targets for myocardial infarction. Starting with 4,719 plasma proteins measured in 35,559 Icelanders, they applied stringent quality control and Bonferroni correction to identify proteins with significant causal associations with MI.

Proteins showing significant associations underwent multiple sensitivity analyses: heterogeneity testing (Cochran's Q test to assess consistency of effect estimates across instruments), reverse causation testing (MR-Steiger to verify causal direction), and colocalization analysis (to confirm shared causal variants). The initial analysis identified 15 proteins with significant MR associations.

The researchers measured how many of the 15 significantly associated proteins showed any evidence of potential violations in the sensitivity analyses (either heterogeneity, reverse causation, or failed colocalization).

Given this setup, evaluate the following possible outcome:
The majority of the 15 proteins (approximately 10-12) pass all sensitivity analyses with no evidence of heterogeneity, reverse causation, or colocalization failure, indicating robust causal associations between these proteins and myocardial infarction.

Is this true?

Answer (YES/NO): NO